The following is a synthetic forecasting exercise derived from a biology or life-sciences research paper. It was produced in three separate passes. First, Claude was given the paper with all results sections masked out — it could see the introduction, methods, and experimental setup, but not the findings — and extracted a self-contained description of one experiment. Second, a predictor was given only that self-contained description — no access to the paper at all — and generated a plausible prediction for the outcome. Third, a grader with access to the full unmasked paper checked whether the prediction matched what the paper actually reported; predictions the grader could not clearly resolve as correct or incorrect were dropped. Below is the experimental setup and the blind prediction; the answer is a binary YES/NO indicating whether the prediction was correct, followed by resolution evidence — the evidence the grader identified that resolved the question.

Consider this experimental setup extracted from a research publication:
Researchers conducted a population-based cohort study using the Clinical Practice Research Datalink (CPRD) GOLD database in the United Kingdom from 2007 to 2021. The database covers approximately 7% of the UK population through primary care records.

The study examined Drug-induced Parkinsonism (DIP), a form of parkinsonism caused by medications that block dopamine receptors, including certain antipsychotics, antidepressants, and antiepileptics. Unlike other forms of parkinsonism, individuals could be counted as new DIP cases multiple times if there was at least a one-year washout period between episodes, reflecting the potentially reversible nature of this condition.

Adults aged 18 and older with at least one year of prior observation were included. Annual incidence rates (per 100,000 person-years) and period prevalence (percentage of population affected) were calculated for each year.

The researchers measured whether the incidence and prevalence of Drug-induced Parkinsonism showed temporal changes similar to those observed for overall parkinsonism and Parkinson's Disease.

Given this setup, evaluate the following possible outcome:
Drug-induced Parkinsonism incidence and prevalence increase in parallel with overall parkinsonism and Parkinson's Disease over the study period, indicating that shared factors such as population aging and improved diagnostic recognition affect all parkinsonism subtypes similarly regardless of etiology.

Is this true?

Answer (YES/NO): NO